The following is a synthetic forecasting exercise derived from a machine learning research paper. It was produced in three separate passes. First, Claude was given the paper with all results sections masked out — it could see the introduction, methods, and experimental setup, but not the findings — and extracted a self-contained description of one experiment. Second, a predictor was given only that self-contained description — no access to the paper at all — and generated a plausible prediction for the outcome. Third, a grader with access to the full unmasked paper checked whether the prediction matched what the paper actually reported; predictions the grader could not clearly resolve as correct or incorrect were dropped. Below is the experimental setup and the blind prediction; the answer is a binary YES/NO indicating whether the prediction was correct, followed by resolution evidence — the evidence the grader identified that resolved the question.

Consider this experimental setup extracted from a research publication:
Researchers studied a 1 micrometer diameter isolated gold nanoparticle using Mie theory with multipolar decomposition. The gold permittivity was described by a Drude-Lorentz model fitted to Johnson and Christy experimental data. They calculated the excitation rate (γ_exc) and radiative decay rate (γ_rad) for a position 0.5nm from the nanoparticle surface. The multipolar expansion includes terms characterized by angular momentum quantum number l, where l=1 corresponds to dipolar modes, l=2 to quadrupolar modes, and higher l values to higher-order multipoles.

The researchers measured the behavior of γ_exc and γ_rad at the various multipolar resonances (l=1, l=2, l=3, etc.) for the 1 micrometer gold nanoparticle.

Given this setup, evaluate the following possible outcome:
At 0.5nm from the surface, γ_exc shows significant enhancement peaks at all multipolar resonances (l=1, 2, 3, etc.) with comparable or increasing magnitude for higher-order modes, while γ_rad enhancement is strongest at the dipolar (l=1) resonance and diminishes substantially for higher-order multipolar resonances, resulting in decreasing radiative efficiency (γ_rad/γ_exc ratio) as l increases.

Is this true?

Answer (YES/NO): NO